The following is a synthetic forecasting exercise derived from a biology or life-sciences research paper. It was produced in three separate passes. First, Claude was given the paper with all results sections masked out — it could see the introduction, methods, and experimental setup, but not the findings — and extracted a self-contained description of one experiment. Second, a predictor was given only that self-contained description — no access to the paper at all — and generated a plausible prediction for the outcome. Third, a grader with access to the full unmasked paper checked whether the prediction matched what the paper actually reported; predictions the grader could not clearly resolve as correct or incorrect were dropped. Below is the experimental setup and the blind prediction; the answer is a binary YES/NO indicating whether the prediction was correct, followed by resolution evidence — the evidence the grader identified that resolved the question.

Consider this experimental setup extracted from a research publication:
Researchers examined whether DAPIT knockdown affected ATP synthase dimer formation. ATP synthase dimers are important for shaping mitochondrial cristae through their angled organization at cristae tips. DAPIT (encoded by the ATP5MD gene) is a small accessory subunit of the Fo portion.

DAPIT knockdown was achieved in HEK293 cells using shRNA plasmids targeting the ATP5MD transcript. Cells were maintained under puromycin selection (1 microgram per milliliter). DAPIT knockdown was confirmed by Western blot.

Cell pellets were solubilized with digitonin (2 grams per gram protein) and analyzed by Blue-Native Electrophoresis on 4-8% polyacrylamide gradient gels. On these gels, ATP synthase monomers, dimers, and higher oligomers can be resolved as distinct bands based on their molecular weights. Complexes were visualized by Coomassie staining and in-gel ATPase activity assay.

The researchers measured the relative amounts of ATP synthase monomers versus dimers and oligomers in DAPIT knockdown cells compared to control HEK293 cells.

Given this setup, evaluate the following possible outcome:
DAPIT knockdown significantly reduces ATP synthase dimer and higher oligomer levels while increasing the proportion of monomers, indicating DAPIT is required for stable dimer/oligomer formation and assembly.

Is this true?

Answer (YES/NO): YES